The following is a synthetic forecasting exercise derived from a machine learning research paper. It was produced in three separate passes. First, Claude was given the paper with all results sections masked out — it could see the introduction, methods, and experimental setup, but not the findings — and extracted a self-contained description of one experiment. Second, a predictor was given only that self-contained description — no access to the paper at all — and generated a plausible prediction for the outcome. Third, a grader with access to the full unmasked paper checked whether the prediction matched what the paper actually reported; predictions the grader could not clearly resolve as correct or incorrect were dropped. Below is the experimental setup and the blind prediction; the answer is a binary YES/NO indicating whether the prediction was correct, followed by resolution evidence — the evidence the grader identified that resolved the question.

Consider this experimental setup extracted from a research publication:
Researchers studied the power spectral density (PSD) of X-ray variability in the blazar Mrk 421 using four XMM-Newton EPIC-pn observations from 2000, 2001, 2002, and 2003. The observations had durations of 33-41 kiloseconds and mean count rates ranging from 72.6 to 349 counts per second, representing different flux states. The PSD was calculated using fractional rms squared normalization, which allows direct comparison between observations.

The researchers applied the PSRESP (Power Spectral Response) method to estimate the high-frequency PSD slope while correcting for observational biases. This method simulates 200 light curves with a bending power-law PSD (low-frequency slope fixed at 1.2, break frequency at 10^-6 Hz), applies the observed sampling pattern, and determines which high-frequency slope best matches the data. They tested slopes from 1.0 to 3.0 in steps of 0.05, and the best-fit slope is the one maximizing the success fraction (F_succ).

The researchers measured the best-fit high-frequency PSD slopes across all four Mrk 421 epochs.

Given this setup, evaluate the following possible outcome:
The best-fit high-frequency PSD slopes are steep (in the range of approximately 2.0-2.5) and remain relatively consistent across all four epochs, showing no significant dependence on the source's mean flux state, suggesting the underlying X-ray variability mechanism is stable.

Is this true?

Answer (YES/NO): NO